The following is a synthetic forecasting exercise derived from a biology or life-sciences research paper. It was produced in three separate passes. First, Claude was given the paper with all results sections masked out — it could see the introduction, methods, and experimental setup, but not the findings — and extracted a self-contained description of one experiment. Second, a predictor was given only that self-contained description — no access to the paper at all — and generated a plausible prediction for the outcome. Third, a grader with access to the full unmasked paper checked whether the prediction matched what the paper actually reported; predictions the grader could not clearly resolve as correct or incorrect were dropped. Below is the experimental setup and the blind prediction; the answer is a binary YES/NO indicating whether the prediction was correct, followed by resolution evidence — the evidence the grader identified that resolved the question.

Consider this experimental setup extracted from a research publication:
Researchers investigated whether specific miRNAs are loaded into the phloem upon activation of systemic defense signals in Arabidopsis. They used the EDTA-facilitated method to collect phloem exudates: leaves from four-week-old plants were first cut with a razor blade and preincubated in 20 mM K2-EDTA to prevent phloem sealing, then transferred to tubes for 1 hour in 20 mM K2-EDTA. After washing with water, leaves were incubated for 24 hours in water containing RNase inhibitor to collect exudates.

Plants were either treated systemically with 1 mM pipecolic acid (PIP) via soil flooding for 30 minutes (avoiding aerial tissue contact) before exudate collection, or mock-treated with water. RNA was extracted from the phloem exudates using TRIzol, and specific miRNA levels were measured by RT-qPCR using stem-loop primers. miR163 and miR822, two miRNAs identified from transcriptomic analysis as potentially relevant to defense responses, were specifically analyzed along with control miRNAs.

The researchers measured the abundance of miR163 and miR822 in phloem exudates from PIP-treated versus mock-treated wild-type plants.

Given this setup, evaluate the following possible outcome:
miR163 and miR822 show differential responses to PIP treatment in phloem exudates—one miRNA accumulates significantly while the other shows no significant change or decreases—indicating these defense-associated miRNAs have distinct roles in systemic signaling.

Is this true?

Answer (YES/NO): NO